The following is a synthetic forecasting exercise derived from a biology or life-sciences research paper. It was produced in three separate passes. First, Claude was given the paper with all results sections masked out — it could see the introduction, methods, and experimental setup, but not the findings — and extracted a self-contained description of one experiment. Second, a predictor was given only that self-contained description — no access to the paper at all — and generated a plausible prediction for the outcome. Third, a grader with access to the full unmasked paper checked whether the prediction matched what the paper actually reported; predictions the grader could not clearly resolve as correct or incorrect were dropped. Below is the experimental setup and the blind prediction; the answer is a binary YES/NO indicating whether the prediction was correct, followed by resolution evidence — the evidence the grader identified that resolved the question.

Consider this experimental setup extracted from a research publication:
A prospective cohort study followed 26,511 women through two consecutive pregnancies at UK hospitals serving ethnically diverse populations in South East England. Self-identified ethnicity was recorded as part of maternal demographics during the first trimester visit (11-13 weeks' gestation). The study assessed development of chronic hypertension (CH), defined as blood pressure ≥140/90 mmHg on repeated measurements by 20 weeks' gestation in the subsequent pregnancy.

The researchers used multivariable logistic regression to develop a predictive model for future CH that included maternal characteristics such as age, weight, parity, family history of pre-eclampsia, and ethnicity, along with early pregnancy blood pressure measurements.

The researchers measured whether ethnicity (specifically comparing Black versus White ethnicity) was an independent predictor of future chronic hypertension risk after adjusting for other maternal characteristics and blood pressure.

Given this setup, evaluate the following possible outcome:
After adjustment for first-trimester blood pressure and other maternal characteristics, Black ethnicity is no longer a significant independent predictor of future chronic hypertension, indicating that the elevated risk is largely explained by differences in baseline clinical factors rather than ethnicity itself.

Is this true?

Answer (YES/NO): NO